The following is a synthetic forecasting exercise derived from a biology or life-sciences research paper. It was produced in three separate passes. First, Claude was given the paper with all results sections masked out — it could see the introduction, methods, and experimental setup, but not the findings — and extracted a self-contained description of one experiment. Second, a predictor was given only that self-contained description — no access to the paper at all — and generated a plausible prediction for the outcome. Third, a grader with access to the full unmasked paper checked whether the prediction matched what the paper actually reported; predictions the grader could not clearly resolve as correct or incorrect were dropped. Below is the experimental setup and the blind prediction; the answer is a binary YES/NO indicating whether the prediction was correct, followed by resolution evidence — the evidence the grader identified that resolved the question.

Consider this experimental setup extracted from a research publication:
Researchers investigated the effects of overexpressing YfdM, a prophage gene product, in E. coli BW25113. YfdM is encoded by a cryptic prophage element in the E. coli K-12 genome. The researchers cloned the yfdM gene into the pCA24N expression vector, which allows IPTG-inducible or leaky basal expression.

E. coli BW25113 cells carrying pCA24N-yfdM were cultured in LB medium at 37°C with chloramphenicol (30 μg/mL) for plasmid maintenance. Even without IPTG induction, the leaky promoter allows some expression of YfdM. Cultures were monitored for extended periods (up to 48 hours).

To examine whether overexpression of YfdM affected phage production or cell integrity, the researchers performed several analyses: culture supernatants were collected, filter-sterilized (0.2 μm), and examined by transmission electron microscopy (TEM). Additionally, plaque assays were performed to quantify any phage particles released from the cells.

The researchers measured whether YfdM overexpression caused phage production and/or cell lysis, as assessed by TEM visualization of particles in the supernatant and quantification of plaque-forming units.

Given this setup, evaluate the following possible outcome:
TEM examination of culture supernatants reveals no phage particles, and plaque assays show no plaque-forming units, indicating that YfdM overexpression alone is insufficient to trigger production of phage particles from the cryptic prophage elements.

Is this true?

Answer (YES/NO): NO